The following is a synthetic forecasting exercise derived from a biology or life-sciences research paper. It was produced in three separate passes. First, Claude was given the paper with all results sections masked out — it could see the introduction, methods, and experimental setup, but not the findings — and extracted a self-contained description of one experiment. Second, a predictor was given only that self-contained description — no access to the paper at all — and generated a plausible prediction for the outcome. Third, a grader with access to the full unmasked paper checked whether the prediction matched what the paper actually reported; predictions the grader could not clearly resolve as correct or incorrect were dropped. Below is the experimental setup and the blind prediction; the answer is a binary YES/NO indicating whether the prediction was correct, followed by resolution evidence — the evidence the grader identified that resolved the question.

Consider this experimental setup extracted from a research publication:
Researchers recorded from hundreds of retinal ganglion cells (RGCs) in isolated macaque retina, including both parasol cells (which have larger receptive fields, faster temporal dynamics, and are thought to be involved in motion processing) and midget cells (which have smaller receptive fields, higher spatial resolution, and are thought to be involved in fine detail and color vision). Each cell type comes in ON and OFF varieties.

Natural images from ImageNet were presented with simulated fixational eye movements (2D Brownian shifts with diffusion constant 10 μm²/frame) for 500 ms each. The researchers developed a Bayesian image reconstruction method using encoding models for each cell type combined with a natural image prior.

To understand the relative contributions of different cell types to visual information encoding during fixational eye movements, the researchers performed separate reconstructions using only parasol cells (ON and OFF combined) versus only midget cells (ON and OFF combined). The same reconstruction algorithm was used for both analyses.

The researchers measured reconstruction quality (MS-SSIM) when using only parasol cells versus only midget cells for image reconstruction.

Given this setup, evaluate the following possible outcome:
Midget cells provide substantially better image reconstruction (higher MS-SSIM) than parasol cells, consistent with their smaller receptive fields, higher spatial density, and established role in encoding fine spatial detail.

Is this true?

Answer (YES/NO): YES